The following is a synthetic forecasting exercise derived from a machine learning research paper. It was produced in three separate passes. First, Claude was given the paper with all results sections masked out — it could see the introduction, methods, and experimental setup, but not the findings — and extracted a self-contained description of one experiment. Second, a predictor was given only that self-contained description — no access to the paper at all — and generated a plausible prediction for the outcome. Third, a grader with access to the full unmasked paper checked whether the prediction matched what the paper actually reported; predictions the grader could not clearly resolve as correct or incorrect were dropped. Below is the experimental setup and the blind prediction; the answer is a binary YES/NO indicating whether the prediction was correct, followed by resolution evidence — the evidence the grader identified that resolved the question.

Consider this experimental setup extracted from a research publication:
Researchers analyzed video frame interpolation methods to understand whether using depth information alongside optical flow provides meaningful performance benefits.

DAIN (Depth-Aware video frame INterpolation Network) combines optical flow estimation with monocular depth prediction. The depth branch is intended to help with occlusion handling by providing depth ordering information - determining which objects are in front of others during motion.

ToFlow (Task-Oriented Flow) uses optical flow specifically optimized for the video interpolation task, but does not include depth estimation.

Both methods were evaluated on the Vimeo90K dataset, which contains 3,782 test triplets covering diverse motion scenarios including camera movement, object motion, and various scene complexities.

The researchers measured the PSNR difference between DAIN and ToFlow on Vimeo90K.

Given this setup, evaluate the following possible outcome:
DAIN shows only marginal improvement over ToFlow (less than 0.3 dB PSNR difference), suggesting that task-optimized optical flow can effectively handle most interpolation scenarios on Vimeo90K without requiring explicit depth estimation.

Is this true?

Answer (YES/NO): NO